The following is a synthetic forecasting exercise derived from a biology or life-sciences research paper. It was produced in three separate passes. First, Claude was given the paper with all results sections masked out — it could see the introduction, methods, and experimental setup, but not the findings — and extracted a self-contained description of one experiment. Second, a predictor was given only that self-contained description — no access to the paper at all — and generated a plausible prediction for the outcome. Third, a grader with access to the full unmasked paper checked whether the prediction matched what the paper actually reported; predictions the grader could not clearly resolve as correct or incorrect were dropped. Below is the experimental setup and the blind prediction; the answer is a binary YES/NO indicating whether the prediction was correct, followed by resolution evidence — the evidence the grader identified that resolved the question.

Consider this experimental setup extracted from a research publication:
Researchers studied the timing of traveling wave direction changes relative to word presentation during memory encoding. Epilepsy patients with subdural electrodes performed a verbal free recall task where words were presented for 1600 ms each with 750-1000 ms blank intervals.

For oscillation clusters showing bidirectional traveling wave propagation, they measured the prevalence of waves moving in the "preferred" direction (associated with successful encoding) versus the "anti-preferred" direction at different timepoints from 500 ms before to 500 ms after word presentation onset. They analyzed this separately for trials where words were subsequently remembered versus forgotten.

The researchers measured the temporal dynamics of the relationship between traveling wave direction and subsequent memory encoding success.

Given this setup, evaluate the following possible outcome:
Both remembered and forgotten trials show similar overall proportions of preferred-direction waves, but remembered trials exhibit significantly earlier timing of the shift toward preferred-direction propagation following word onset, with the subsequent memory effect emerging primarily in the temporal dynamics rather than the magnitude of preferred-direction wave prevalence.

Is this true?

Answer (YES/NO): NO